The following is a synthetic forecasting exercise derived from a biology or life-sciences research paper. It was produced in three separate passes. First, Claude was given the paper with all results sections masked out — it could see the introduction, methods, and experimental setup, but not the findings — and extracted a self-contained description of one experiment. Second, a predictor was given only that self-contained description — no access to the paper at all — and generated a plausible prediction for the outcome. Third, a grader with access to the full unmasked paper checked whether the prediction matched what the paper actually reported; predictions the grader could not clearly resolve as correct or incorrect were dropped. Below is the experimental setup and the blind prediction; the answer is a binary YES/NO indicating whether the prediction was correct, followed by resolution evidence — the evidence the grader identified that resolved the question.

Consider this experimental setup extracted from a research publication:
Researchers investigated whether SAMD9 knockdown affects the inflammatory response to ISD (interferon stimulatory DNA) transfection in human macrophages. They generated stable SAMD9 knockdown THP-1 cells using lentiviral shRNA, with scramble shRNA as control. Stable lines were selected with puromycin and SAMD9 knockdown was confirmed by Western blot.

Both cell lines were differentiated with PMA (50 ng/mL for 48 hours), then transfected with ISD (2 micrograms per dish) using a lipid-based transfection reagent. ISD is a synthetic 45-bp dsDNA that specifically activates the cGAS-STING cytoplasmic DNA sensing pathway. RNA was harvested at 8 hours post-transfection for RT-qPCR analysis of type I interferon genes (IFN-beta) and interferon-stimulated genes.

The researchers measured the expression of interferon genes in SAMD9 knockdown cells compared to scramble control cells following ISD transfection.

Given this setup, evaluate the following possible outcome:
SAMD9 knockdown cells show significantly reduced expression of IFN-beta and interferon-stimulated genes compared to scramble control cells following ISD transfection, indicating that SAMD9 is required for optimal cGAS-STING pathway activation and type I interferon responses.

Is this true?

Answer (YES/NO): YES